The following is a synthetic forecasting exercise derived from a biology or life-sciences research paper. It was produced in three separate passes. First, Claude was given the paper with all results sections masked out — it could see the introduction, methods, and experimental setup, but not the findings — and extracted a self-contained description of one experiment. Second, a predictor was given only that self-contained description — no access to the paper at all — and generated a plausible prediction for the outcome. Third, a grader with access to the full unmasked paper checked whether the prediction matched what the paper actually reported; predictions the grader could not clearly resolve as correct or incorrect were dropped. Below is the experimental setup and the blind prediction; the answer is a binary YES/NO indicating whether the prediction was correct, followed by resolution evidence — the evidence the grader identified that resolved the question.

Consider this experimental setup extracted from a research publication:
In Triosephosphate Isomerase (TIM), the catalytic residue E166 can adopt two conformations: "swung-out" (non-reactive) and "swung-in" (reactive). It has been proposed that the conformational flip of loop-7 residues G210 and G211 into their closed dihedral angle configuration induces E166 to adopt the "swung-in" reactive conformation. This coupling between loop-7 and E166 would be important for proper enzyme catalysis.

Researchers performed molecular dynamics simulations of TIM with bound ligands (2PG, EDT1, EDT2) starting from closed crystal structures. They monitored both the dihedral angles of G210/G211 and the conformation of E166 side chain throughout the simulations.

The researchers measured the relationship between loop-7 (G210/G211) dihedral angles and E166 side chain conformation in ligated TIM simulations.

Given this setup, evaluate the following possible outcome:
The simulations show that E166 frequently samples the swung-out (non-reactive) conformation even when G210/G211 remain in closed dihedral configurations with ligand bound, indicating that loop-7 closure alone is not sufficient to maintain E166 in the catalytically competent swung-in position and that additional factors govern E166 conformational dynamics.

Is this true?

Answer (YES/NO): NO